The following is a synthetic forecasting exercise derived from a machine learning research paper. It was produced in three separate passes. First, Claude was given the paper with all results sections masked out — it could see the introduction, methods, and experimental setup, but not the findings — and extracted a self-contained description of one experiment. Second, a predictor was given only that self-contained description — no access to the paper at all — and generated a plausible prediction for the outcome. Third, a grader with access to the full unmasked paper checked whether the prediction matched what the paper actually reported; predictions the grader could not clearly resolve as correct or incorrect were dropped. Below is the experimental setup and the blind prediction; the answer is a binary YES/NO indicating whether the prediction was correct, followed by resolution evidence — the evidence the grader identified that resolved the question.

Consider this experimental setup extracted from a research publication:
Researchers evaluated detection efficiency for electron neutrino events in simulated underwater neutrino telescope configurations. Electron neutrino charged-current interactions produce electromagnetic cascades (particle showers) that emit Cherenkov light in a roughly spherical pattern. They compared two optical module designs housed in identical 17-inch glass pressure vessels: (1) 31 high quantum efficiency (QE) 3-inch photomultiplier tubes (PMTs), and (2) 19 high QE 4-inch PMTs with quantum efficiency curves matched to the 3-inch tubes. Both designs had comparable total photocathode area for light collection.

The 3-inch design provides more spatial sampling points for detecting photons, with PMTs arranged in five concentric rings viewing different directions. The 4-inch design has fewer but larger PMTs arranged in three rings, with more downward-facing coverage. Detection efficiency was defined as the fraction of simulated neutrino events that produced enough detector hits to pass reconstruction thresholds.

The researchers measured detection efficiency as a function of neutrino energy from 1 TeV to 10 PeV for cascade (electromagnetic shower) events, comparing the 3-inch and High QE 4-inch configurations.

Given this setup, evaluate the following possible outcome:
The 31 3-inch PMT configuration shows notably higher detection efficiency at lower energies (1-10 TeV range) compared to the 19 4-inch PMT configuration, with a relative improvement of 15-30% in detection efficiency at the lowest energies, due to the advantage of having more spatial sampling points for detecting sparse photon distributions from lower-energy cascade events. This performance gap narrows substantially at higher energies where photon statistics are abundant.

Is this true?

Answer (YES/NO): NO